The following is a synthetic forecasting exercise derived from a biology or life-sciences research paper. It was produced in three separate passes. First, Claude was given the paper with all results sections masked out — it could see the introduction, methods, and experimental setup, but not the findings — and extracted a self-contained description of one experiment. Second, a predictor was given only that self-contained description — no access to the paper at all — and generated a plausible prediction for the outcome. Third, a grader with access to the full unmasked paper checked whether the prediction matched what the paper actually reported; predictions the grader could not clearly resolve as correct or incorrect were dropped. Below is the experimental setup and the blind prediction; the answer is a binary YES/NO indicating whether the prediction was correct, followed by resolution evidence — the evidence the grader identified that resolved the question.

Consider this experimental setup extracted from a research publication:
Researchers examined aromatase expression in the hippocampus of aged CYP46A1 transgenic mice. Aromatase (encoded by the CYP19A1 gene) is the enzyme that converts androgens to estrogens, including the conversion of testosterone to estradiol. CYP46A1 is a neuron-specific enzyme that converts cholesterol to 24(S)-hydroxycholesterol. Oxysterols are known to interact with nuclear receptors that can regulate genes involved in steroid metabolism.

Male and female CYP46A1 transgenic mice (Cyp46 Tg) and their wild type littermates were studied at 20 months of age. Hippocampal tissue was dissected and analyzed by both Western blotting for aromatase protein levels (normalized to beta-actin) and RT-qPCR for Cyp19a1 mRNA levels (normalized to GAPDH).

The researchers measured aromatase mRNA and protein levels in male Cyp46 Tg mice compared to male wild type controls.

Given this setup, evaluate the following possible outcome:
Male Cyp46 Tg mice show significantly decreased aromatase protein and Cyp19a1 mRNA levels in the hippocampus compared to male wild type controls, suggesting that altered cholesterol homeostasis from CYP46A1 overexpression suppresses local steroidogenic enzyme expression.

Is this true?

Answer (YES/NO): NO